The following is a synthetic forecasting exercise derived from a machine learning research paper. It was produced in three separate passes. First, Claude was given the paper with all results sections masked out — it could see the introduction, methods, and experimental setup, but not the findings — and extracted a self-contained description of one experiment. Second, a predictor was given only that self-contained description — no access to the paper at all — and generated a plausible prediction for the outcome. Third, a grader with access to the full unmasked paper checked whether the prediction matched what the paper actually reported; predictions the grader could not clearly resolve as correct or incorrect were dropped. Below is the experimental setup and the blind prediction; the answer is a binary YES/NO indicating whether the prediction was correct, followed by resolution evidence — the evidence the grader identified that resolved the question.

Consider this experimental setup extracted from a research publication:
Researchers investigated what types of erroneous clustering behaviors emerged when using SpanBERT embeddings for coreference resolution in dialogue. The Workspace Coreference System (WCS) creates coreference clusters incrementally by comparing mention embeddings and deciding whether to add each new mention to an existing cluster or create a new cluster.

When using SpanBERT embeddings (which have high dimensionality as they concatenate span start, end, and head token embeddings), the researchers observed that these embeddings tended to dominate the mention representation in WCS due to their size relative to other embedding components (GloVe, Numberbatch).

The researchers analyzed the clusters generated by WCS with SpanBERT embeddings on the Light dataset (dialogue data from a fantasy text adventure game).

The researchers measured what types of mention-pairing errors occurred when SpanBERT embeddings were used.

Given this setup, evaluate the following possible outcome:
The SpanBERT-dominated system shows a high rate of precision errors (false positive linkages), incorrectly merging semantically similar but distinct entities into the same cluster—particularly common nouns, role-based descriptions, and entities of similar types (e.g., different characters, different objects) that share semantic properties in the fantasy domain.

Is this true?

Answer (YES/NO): NO